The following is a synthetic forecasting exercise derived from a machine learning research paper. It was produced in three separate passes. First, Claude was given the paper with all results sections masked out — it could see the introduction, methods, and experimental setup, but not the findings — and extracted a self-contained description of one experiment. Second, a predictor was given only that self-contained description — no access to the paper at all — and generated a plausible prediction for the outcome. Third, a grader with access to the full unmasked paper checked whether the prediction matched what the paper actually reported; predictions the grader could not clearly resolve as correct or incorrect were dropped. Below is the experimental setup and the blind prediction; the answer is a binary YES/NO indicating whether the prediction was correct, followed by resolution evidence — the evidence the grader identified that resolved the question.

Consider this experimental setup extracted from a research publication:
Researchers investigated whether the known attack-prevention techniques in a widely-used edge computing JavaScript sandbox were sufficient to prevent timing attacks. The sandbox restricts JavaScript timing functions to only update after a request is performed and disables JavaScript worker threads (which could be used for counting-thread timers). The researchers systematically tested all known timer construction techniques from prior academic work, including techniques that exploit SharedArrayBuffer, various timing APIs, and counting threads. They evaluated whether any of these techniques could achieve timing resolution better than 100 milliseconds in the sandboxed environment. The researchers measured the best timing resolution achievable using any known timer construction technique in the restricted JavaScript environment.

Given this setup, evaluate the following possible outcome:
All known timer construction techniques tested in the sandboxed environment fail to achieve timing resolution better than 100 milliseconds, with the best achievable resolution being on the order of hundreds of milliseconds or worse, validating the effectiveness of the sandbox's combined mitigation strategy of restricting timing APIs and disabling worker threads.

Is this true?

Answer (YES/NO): NO